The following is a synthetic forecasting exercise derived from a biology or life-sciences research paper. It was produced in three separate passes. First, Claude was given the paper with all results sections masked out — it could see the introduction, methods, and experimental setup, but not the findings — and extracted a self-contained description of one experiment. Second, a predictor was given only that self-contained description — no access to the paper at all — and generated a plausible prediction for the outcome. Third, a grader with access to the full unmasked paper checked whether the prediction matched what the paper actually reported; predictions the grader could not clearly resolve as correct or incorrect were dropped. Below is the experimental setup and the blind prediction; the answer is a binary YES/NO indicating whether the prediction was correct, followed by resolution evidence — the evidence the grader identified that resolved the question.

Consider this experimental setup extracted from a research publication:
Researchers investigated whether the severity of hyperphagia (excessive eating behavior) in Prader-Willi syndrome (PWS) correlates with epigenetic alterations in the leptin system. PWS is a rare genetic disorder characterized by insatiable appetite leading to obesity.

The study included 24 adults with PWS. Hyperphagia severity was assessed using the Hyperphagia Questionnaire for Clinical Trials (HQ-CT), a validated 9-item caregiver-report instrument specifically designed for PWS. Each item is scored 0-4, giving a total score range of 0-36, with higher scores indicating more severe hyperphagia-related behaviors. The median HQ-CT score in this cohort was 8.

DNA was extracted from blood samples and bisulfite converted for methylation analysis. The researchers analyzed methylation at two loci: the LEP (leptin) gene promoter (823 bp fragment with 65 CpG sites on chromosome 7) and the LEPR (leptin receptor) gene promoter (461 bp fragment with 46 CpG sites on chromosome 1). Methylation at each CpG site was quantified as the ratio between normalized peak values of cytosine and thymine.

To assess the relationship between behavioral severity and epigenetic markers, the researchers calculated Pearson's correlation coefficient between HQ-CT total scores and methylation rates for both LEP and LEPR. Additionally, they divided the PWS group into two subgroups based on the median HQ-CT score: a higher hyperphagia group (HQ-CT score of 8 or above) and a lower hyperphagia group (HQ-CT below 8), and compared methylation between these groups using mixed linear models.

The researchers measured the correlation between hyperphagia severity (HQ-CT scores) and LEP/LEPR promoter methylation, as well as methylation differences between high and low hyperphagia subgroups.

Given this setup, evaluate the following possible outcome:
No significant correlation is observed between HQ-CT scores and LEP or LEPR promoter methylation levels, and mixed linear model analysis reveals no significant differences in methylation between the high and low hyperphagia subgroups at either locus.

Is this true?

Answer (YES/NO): NO